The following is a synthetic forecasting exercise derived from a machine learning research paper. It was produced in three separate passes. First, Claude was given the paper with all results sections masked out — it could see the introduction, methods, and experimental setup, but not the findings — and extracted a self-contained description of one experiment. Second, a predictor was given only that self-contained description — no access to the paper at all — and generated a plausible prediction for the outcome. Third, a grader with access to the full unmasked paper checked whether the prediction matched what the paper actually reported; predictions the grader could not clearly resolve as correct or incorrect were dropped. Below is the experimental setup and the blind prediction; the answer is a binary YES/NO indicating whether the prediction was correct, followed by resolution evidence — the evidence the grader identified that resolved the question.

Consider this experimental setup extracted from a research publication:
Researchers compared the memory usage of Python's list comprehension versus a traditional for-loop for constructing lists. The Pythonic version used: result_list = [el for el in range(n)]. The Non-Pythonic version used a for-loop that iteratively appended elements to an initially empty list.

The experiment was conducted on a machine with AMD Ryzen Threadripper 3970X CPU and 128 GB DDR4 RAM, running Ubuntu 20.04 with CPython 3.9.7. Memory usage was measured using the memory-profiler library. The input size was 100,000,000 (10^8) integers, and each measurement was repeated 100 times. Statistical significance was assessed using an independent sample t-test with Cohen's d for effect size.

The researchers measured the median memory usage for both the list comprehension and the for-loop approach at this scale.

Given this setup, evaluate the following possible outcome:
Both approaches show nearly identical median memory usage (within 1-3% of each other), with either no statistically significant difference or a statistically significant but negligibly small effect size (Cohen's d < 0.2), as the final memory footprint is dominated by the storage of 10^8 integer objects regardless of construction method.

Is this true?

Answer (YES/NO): NO